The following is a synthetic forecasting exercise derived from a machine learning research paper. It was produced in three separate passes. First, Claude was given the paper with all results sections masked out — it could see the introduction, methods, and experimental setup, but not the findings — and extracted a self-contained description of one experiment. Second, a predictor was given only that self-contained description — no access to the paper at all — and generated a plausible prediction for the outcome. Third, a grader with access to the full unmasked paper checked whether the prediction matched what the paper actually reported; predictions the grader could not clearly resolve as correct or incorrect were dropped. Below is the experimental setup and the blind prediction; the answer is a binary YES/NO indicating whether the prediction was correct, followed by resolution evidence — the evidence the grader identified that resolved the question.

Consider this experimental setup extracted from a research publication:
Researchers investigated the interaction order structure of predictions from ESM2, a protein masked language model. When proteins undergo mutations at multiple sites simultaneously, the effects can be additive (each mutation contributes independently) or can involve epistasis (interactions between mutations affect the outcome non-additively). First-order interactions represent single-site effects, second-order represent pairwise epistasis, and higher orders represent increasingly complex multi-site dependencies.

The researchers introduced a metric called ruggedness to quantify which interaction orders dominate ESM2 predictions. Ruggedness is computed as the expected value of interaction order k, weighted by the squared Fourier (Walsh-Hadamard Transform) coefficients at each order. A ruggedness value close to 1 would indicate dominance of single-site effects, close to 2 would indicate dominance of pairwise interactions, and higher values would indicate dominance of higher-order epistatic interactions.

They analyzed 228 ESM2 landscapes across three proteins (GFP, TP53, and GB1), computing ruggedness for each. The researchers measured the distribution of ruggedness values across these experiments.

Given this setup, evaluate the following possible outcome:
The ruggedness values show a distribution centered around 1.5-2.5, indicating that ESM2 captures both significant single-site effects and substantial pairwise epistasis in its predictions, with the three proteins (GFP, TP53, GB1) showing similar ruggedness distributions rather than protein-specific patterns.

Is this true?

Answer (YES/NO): NO